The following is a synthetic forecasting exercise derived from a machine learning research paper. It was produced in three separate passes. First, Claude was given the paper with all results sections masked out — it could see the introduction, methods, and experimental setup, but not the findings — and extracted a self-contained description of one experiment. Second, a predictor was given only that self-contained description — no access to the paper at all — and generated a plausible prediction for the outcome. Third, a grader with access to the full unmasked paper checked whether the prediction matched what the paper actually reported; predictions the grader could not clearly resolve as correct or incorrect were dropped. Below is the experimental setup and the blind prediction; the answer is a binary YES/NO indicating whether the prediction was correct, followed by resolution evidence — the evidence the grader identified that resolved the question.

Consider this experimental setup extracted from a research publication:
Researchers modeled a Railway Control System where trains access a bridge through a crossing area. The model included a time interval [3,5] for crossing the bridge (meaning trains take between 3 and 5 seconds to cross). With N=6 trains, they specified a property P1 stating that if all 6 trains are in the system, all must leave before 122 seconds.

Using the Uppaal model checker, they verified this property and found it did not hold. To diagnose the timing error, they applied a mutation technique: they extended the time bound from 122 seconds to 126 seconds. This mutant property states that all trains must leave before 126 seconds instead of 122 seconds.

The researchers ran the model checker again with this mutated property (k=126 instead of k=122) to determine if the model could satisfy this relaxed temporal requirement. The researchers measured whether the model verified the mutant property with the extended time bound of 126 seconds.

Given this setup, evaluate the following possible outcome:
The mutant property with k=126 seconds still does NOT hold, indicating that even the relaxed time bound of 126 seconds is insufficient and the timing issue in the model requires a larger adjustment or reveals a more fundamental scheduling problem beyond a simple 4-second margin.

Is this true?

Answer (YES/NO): NO